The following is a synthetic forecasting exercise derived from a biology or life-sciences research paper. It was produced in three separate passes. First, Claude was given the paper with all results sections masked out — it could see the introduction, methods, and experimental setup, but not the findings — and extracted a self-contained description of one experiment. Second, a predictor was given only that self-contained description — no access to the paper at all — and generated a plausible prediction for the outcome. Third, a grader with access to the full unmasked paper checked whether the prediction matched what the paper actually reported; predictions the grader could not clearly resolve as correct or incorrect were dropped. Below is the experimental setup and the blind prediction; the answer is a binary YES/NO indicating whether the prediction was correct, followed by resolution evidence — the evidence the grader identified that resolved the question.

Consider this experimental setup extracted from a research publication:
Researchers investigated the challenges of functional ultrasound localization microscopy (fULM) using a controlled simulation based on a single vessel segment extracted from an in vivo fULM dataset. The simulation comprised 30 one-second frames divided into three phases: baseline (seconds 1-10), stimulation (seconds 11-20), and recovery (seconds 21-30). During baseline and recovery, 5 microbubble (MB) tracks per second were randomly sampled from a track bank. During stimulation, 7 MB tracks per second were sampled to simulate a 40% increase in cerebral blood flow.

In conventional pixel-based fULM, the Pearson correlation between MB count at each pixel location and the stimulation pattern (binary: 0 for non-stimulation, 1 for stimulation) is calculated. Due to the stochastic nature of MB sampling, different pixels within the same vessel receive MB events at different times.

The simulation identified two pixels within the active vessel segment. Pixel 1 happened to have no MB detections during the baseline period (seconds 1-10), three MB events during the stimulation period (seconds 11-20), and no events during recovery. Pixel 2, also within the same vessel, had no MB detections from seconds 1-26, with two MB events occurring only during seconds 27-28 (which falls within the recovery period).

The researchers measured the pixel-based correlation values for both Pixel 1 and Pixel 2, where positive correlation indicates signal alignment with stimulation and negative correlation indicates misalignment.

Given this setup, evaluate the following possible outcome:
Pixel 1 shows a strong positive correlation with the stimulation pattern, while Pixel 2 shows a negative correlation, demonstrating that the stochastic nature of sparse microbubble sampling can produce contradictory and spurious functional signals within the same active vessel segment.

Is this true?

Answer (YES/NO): YES